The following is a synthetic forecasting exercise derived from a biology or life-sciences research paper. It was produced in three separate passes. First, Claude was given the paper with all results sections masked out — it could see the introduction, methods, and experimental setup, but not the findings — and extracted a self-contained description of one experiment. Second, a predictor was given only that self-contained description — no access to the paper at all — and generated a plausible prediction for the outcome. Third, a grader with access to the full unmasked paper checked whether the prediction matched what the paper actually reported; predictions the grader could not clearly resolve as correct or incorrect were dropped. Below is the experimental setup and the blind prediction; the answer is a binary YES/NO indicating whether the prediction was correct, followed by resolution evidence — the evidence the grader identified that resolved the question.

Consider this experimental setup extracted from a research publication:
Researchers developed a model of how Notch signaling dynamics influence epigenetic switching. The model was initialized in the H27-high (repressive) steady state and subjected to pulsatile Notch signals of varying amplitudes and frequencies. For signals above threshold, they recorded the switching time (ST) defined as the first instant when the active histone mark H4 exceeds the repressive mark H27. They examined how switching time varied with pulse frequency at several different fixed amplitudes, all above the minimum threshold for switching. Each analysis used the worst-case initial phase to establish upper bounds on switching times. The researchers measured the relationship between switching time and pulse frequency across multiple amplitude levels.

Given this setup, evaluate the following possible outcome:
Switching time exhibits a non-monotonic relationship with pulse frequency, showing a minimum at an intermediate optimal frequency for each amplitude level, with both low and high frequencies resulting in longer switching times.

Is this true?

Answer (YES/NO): NO